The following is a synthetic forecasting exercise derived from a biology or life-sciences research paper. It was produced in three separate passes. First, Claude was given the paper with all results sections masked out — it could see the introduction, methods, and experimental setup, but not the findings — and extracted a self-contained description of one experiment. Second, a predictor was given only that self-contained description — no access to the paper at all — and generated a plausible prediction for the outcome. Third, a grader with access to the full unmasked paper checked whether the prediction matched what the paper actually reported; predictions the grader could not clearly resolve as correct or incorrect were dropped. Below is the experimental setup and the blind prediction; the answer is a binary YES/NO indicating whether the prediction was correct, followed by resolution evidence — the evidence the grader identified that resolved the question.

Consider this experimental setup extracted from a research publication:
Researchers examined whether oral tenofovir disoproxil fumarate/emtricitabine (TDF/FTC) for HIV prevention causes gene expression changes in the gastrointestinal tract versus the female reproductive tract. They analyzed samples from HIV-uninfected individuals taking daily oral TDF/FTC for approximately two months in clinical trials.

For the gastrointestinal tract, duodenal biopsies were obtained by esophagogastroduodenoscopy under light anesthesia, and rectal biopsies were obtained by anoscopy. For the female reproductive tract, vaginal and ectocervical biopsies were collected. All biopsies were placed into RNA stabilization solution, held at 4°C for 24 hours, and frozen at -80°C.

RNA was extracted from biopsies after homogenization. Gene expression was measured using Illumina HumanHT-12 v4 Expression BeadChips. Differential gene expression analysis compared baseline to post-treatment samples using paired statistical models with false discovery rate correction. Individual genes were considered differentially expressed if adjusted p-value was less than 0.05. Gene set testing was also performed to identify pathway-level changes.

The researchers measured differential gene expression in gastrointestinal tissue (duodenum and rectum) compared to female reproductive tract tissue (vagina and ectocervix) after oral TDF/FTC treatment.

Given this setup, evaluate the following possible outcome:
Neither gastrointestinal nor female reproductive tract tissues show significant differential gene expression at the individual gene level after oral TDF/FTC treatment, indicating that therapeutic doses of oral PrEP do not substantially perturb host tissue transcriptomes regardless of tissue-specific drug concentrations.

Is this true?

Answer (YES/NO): NO